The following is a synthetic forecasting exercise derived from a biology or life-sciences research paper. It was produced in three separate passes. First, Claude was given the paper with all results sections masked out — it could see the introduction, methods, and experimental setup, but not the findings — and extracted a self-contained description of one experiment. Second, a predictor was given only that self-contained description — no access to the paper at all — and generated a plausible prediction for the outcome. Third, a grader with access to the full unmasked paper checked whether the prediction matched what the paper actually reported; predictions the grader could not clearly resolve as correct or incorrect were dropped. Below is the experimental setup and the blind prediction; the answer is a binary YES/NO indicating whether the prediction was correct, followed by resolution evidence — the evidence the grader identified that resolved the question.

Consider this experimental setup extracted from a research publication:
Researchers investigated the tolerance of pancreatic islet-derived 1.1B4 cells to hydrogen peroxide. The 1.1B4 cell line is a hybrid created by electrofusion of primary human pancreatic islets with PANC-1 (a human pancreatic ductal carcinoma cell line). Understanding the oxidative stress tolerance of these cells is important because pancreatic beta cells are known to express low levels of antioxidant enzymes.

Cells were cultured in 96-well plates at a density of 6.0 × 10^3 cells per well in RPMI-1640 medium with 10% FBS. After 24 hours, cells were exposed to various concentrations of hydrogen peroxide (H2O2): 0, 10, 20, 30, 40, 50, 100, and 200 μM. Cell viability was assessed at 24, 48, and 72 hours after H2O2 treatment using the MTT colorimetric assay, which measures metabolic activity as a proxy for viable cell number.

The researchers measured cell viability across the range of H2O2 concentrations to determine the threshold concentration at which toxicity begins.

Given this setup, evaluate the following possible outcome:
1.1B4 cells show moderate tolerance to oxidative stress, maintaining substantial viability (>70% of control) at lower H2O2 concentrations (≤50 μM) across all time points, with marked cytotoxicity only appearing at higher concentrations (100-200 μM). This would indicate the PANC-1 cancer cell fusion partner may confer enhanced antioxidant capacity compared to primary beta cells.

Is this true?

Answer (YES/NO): YES